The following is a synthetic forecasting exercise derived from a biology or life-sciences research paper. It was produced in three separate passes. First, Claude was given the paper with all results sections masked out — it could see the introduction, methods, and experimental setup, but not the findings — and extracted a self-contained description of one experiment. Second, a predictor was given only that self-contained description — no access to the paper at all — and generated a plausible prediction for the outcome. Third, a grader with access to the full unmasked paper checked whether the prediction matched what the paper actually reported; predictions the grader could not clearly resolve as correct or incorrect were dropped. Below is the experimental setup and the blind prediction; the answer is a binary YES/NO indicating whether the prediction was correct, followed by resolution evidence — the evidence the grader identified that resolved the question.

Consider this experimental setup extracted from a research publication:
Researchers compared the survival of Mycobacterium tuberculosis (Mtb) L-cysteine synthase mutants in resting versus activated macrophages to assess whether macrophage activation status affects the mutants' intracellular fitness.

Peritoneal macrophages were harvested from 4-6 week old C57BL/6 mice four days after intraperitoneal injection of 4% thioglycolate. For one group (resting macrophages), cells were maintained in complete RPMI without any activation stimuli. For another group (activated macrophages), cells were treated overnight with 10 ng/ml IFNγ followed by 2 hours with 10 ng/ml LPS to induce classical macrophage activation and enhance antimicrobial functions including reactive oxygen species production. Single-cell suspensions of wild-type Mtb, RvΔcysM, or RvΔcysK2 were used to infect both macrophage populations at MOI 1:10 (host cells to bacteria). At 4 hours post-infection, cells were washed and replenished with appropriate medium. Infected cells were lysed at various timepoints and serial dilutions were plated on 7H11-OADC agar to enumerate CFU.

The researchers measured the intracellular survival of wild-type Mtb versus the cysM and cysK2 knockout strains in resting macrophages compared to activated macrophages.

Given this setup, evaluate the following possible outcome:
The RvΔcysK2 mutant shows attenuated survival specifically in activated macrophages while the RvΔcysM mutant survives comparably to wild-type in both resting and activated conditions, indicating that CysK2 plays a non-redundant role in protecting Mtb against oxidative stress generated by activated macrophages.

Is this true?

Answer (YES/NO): NO